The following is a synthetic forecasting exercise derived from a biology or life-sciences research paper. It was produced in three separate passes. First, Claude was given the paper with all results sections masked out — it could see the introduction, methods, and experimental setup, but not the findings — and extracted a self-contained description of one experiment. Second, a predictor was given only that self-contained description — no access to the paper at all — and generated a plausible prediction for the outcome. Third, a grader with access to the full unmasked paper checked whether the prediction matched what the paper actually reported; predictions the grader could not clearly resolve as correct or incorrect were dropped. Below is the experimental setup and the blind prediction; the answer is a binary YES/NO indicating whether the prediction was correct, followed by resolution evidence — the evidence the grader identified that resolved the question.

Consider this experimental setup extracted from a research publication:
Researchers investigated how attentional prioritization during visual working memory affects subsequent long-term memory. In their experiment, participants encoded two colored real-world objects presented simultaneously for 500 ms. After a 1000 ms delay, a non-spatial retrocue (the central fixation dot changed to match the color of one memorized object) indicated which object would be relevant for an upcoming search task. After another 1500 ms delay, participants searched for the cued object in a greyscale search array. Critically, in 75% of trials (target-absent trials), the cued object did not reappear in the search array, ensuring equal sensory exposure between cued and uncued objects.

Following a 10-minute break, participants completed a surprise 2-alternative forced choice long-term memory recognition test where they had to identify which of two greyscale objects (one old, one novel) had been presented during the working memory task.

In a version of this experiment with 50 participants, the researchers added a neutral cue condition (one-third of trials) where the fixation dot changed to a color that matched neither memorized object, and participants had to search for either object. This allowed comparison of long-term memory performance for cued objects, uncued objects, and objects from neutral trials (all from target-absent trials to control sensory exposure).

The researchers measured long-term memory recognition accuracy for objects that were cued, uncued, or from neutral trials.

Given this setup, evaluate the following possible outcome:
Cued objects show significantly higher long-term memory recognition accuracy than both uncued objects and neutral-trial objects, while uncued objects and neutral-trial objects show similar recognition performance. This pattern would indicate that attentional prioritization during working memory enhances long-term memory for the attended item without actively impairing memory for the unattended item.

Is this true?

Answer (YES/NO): YES